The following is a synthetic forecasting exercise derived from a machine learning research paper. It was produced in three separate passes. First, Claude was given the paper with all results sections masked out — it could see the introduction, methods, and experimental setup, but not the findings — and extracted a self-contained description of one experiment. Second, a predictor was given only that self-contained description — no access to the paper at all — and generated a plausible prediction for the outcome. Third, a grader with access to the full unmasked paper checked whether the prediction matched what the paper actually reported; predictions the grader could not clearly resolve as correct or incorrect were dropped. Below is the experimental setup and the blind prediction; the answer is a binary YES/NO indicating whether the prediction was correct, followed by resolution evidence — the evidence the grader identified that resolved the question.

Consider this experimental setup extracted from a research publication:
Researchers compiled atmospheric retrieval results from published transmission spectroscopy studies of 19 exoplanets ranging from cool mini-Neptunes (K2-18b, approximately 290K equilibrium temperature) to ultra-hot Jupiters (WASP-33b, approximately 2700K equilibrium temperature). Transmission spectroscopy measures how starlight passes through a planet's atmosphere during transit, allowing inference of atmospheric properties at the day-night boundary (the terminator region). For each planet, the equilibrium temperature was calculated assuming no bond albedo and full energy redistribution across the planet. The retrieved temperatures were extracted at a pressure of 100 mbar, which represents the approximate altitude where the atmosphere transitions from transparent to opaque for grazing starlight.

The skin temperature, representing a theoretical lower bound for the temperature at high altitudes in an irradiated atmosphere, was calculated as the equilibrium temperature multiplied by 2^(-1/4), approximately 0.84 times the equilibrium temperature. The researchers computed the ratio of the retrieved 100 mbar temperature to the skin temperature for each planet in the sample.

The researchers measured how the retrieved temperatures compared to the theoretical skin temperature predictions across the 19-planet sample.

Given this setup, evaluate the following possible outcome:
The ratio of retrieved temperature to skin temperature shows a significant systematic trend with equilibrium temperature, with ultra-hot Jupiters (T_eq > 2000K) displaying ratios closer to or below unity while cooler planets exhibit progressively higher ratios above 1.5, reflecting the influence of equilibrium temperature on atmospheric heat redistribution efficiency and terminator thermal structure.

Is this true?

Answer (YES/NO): NO